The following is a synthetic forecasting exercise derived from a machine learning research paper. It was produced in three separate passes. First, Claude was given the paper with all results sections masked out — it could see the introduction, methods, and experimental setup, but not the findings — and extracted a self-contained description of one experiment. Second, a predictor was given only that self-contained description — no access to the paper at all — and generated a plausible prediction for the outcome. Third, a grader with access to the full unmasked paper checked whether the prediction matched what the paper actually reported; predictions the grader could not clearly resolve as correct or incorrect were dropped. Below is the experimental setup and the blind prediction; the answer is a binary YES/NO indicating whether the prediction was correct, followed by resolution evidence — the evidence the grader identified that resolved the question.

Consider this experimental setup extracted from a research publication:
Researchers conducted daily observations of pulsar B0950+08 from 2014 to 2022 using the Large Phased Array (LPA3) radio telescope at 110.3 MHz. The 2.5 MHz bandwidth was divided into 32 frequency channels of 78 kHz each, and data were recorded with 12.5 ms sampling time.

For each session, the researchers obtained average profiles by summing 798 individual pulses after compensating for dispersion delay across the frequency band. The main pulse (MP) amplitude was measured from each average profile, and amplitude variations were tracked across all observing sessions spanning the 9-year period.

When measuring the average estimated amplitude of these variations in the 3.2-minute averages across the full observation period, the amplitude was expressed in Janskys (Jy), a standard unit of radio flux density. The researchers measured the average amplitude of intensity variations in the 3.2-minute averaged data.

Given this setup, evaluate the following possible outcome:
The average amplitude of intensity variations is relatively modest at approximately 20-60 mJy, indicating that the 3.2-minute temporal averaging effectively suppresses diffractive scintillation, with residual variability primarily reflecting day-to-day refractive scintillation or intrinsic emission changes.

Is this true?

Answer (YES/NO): NO